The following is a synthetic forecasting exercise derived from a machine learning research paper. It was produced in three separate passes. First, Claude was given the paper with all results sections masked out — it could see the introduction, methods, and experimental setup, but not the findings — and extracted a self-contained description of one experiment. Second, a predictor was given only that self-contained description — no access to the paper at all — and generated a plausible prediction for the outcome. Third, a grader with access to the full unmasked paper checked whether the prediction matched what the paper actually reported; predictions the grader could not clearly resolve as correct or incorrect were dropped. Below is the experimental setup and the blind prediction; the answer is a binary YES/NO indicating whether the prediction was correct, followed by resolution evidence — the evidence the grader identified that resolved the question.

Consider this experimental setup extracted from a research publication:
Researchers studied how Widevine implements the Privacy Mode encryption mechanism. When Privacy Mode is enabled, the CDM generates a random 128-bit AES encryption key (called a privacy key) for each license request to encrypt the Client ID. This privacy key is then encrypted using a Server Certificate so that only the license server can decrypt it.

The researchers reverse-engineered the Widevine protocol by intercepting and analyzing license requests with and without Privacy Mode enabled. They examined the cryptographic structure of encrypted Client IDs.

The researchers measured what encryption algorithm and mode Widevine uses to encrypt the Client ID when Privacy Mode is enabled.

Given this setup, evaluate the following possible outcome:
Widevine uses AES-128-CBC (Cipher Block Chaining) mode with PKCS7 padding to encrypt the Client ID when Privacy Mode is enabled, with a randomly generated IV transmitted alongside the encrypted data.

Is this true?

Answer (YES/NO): NO